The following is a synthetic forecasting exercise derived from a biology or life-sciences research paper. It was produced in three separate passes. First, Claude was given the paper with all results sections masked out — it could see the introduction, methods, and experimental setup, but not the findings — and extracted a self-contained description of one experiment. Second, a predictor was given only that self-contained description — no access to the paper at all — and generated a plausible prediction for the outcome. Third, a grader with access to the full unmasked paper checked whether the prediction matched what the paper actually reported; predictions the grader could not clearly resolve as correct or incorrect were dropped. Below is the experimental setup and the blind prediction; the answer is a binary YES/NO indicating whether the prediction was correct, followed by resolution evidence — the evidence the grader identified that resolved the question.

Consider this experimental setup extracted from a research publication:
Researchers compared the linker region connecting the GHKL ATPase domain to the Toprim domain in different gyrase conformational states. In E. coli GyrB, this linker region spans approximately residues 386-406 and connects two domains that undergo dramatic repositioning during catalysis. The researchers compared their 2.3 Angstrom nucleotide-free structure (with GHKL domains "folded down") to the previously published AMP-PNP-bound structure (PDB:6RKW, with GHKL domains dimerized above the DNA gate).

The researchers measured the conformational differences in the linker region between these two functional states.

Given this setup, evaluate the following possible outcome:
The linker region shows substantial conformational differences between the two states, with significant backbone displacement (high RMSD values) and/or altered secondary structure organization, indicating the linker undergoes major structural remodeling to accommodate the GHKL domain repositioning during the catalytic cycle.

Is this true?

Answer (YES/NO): YES